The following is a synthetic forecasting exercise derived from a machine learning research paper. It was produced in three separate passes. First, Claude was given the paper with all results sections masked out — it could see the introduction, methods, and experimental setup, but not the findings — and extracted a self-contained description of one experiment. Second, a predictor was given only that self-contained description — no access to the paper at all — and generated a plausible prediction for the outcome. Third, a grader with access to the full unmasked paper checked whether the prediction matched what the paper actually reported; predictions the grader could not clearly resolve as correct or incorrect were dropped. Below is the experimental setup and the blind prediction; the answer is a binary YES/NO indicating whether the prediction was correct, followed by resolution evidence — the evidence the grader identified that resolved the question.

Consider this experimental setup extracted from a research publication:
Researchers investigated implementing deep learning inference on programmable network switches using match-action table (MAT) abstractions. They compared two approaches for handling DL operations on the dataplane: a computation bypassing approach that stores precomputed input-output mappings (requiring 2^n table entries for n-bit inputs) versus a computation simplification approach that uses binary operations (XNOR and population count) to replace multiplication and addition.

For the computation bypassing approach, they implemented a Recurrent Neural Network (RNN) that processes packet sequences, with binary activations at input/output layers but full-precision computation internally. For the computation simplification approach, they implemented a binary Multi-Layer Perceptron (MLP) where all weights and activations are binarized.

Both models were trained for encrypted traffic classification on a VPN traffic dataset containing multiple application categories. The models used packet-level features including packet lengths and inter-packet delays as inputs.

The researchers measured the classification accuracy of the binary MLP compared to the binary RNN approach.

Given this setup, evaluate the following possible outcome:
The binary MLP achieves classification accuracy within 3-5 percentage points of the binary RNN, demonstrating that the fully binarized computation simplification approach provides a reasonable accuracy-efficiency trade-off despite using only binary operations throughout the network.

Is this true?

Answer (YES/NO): NO